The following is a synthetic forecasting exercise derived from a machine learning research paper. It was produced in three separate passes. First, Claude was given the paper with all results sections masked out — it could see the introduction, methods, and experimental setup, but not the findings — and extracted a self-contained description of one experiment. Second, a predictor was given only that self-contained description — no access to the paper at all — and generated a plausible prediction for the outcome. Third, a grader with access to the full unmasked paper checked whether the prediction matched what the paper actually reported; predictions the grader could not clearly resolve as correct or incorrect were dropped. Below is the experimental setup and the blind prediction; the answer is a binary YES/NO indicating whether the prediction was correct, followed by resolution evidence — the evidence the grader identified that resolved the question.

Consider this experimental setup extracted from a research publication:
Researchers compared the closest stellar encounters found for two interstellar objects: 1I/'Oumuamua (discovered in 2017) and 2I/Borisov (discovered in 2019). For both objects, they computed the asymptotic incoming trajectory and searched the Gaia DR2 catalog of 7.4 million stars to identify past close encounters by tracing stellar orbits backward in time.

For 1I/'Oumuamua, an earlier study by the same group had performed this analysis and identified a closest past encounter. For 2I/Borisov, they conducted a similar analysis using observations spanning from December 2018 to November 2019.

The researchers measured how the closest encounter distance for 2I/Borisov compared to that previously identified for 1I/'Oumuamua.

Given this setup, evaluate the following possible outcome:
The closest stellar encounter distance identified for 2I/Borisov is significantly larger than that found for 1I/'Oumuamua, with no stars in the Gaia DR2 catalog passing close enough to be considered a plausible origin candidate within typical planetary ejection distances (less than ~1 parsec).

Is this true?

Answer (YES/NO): NO